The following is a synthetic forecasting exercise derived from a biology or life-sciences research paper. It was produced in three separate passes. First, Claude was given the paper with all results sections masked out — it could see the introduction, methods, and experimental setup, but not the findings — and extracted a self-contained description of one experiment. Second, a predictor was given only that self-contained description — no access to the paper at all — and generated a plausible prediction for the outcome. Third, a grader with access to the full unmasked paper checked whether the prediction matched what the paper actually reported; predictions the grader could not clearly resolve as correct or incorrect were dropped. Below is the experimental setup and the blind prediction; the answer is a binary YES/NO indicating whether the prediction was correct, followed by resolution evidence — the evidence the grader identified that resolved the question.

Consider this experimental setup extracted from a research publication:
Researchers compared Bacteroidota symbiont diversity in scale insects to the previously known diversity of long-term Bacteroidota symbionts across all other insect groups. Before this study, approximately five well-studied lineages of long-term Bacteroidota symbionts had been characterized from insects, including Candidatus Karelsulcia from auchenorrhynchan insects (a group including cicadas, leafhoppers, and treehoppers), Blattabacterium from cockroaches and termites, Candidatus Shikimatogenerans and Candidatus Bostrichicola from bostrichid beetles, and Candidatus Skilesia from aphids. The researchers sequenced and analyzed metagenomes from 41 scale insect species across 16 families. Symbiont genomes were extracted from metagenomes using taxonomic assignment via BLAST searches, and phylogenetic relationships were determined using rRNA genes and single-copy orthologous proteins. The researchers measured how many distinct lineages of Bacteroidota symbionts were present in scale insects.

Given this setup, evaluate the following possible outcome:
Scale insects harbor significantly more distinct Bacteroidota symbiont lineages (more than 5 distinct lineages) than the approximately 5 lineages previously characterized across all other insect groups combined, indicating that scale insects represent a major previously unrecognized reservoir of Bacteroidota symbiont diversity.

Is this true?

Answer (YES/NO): YES